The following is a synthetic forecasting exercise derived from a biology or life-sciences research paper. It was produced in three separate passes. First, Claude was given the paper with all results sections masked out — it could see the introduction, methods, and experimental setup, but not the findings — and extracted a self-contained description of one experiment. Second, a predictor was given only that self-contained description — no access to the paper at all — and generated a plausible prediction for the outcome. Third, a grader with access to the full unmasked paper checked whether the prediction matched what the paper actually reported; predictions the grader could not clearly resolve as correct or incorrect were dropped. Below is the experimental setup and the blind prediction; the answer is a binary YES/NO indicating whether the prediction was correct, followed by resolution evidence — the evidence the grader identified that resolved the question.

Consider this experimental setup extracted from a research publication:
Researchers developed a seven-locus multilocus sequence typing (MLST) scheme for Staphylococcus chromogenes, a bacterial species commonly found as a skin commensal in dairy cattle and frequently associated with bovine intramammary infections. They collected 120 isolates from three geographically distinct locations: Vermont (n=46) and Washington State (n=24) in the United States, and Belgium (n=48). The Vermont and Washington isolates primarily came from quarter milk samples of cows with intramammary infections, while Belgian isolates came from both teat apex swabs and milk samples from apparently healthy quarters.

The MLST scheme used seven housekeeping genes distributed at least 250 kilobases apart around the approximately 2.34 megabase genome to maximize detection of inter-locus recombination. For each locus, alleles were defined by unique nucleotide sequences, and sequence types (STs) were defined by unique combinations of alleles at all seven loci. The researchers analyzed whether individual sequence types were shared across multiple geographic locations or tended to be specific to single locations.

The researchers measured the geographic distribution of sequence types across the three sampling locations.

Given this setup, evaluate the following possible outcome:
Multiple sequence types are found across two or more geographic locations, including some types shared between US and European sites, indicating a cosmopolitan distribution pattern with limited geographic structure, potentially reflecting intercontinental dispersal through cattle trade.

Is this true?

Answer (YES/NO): NO